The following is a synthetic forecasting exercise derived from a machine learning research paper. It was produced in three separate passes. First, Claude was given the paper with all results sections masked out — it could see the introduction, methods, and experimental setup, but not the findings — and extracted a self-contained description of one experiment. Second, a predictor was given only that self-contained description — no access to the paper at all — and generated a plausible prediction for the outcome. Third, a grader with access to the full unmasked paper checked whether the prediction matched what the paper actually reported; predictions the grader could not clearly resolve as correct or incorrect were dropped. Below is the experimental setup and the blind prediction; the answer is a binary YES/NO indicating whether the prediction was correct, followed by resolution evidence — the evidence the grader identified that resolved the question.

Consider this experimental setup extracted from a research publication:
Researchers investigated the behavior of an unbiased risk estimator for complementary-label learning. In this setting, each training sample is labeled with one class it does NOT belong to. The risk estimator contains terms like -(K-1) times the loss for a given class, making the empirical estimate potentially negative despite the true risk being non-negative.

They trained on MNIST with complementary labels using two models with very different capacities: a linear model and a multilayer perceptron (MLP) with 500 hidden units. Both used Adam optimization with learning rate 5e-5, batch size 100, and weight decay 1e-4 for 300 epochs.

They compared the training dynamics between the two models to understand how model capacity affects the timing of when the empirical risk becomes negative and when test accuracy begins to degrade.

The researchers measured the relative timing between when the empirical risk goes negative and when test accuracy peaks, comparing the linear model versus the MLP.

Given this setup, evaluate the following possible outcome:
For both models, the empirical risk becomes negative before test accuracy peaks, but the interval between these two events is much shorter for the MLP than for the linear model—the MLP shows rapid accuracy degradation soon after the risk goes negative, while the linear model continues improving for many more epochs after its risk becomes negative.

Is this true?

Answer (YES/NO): NO